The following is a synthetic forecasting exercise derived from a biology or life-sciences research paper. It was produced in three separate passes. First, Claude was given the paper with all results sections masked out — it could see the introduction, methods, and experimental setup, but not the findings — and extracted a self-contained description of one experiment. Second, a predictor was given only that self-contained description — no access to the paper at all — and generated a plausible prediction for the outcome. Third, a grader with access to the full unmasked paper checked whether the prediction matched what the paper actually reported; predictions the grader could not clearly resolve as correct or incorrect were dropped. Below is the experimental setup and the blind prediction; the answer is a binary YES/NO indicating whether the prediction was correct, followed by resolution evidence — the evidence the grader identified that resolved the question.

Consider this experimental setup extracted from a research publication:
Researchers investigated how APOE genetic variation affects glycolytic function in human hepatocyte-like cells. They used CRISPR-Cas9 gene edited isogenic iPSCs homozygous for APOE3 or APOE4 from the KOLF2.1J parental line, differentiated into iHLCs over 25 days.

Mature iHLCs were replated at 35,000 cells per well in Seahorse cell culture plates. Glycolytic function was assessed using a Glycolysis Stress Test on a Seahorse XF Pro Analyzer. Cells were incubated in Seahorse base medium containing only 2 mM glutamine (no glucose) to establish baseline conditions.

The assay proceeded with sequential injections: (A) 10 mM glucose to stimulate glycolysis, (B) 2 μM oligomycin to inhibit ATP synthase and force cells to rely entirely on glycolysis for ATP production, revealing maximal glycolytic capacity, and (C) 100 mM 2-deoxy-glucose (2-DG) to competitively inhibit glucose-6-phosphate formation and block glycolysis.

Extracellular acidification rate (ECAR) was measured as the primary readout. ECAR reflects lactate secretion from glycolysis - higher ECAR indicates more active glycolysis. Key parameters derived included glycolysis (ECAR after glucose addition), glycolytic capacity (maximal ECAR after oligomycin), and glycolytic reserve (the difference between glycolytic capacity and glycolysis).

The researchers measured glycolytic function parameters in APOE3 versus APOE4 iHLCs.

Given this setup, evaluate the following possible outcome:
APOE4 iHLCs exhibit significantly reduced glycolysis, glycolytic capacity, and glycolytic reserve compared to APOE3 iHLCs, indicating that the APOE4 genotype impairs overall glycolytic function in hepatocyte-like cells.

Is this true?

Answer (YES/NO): NO